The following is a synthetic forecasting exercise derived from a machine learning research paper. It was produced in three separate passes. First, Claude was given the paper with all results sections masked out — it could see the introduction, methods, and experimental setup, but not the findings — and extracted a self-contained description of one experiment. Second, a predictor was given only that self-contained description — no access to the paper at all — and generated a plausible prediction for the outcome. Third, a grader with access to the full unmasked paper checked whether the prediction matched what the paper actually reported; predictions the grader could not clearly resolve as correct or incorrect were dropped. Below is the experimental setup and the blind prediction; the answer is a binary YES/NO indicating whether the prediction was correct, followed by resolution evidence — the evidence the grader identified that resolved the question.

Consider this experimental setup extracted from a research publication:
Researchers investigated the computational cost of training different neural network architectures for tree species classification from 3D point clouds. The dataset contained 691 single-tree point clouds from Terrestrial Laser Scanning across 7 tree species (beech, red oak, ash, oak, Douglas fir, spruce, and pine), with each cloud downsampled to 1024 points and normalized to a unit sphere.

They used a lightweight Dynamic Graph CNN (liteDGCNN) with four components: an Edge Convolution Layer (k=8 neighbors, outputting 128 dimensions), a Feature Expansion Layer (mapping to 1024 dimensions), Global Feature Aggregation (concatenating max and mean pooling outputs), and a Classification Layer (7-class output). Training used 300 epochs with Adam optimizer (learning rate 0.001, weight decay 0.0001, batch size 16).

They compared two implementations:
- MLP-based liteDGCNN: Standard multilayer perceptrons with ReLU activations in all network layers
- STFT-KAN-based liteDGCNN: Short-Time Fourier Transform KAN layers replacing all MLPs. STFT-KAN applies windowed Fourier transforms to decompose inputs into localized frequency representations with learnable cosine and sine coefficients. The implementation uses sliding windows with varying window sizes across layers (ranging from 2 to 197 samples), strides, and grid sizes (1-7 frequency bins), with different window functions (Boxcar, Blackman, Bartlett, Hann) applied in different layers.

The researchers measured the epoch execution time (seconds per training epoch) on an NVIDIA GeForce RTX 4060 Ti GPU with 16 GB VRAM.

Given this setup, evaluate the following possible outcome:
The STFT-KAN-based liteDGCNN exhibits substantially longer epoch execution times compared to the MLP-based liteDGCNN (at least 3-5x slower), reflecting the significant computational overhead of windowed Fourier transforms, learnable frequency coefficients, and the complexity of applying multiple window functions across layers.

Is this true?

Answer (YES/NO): YES